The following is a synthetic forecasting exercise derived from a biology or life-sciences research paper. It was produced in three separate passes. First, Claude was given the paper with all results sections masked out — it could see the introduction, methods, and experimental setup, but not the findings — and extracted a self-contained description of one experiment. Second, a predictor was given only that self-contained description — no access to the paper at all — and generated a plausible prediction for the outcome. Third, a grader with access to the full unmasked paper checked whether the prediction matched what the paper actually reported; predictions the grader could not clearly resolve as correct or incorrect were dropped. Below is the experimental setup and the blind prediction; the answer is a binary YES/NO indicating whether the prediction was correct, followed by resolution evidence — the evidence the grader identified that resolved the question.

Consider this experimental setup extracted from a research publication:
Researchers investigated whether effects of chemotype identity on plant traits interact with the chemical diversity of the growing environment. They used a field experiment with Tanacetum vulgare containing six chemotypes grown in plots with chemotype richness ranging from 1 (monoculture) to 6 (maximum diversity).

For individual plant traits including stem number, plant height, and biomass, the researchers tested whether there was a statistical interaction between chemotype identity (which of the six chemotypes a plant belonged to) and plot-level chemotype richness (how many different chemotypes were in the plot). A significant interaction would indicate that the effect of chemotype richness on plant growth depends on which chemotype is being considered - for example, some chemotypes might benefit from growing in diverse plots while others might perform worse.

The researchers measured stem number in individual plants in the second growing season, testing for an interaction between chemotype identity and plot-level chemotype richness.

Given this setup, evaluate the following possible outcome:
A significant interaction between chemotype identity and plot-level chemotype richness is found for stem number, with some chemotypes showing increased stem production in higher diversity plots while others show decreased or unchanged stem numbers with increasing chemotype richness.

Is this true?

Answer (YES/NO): NO